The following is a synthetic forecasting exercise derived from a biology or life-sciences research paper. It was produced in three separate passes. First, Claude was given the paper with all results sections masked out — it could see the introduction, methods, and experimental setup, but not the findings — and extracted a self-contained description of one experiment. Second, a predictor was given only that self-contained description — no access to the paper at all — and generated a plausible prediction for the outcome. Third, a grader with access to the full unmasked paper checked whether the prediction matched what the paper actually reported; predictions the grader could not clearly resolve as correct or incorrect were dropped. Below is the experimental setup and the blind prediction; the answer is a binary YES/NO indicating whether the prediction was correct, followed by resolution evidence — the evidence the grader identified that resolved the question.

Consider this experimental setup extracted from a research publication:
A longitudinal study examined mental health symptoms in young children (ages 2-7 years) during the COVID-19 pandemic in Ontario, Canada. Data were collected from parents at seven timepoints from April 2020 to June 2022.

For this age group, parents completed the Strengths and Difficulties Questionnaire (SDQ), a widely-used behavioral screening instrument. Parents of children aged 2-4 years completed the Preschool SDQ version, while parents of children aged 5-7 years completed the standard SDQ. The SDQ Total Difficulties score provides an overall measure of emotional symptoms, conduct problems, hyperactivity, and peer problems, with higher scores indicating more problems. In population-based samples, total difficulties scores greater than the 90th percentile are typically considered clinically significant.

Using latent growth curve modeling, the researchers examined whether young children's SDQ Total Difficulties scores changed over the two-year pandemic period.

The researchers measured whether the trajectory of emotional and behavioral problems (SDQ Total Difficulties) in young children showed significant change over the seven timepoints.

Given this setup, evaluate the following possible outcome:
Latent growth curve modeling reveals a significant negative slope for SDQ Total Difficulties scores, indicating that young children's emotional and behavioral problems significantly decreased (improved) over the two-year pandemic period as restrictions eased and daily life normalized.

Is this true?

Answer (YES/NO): NO